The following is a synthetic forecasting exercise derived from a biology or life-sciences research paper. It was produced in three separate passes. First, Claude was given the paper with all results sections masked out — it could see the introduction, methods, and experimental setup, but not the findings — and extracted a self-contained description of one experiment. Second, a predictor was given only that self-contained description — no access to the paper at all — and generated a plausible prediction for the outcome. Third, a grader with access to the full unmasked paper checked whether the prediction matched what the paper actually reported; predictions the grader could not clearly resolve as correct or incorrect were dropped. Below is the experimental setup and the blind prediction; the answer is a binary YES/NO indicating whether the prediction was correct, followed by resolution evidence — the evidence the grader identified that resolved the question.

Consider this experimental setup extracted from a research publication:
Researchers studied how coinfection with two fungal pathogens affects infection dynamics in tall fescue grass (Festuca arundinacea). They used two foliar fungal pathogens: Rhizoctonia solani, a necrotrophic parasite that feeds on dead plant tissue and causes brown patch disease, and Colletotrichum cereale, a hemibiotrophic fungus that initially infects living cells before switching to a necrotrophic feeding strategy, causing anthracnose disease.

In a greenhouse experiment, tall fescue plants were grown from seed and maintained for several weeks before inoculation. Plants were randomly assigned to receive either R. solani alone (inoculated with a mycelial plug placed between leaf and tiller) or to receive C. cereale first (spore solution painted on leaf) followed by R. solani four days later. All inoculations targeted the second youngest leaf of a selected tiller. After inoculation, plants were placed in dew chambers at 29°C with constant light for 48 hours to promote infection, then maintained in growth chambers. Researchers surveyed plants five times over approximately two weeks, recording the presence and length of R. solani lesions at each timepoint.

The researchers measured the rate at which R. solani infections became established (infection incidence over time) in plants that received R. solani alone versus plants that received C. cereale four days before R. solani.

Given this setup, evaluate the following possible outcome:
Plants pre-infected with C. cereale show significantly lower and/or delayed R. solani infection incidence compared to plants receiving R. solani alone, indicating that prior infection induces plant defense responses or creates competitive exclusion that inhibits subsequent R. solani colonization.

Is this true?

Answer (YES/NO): NO